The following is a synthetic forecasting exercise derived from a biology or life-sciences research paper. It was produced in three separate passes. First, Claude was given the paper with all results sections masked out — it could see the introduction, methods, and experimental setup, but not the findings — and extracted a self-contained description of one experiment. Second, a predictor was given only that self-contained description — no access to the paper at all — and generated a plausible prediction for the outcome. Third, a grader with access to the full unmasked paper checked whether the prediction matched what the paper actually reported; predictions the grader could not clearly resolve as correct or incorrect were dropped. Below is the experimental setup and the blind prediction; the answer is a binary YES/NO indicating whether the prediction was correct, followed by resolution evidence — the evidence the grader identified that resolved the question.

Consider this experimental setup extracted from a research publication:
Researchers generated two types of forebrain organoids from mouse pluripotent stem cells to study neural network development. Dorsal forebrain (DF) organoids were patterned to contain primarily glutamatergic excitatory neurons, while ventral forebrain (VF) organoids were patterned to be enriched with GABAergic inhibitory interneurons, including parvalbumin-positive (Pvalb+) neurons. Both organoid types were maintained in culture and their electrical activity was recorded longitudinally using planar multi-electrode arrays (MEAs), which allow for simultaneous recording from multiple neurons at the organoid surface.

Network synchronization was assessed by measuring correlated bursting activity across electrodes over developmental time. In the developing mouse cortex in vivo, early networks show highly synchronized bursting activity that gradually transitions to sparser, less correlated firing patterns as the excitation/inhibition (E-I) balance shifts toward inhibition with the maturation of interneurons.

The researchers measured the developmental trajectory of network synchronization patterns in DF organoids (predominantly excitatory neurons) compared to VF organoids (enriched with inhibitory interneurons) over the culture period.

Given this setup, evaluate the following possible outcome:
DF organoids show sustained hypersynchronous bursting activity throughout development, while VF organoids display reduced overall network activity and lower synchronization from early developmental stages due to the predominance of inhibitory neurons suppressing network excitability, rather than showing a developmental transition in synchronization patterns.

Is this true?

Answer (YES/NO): NO